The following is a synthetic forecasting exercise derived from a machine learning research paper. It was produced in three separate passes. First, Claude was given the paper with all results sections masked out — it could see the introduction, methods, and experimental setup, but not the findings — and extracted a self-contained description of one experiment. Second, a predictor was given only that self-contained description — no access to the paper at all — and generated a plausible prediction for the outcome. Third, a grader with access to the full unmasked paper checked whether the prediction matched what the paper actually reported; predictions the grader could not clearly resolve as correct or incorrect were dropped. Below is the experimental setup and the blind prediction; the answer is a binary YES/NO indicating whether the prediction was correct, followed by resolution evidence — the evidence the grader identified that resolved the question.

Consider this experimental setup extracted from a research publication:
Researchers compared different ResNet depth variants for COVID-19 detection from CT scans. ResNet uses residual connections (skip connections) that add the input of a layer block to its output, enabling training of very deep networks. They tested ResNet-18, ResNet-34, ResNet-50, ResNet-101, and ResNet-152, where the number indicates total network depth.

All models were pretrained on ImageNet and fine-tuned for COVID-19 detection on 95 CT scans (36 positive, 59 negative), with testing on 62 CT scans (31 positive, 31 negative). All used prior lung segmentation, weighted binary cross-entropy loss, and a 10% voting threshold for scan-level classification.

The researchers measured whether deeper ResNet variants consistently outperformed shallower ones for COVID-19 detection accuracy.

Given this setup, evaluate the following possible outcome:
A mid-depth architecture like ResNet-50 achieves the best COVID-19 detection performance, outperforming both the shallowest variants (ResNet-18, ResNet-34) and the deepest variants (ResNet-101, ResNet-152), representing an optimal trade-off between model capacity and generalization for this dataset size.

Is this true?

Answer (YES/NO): YES